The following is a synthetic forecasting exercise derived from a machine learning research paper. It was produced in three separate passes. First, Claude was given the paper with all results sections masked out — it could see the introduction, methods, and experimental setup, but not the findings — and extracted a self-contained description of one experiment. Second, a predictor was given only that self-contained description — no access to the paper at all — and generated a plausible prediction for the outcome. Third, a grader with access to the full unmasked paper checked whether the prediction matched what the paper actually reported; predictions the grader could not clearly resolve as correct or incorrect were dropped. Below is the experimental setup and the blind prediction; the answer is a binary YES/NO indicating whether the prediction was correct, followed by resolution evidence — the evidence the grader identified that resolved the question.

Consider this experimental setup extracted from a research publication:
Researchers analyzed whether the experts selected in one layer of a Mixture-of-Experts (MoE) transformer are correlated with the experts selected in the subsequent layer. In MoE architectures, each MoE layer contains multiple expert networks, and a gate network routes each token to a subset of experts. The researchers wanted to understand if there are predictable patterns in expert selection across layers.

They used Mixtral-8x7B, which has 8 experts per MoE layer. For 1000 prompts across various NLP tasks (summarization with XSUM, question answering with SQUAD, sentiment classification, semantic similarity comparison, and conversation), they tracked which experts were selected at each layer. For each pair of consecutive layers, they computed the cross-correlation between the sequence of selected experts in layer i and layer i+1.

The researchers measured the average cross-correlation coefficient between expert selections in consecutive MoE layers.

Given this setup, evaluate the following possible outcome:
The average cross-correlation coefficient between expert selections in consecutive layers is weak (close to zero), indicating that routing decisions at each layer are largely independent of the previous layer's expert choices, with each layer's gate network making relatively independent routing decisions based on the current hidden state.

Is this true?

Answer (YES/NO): NO